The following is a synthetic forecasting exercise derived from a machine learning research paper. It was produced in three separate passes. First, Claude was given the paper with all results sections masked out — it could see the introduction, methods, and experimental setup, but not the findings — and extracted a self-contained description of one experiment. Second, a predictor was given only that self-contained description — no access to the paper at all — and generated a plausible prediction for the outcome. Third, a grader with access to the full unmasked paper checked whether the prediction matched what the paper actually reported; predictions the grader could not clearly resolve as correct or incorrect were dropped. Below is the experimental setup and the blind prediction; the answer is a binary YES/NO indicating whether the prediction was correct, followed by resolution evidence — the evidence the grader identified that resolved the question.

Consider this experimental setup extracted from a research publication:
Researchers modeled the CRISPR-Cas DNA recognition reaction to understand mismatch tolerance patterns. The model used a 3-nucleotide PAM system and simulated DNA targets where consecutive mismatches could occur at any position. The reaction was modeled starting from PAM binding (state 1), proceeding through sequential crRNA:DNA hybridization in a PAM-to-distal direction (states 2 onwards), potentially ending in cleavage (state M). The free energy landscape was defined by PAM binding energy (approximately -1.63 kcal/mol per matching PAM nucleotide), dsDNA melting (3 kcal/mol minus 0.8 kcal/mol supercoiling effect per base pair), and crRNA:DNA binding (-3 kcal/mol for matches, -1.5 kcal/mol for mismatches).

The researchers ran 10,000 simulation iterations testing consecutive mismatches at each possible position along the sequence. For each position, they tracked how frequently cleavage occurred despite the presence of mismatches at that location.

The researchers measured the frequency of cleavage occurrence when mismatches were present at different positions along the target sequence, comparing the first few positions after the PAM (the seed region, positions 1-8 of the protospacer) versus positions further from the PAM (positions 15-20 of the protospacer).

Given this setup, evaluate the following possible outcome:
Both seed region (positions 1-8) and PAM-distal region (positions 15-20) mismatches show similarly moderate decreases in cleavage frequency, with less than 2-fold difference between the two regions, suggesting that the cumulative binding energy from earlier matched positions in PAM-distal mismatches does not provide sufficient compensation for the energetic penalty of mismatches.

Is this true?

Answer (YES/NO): NO